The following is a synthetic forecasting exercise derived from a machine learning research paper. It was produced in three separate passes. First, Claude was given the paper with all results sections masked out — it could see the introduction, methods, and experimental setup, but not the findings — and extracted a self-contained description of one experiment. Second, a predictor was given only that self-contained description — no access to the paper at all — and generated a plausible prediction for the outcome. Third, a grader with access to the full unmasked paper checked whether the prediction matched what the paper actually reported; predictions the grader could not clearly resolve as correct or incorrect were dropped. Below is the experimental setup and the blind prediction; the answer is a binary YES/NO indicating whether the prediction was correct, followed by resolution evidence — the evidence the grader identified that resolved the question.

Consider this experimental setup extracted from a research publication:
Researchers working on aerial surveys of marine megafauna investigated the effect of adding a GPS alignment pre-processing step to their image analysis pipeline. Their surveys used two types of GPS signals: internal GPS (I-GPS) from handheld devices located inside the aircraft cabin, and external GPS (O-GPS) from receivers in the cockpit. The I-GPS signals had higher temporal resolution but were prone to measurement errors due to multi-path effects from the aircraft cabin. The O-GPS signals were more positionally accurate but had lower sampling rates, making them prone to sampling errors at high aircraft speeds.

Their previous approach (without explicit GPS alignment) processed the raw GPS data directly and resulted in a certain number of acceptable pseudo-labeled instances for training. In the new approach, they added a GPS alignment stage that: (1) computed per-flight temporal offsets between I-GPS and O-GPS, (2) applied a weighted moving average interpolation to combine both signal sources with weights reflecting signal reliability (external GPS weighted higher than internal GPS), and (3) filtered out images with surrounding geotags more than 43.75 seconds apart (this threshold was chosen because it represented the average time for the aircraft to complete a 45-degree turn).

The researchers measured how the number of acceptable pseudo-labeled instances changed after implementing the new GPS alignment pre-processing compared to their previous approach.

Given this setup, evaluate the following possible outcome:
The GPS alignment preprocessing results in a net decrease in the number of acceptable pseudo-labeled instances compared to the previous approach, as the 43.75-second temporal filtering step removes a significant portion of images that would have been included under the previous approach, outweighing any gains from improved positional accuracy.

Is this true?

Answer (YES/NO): YES